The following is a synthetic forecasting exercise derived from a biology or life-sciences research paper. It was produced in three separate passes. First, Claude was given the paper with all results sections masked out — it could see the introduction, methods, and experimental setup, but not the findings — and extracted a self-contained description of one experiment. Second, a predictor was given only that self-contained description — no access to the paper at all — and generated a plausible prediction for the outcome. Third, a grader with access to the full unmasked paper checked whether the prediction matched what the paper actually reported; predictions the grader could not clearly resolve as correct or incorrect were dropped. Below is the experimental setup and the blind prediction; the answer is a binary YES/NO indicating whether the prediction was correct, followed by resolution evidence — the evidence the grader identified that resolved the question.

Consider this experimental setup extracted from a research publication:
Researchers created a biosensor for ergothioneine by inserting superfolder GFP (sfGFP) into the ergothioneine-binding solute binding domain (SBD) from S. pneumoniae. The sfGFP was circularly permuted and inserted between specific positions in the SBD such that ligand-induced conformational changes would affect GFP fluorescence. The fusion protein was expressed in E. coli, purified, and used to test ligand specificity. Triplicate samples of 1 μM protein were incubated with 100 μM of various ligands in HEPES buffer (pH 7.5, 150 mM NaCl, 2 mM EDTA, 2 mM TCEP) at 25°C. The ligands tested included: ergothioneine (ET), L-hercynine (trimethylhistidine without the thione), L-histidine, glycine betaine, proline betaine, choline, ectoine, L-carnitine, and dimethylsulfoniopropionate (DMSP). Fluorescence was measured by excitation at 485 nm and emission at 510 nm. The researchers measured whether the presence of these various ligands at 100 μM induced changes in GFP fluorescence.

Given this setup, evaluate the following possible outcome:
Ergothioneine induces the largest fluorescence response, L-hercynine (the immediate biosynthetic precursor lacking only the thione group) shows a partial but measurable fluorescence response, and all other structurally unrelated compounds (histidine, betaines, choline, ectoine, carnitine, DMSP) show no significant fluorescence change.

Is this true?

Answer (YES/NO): NO